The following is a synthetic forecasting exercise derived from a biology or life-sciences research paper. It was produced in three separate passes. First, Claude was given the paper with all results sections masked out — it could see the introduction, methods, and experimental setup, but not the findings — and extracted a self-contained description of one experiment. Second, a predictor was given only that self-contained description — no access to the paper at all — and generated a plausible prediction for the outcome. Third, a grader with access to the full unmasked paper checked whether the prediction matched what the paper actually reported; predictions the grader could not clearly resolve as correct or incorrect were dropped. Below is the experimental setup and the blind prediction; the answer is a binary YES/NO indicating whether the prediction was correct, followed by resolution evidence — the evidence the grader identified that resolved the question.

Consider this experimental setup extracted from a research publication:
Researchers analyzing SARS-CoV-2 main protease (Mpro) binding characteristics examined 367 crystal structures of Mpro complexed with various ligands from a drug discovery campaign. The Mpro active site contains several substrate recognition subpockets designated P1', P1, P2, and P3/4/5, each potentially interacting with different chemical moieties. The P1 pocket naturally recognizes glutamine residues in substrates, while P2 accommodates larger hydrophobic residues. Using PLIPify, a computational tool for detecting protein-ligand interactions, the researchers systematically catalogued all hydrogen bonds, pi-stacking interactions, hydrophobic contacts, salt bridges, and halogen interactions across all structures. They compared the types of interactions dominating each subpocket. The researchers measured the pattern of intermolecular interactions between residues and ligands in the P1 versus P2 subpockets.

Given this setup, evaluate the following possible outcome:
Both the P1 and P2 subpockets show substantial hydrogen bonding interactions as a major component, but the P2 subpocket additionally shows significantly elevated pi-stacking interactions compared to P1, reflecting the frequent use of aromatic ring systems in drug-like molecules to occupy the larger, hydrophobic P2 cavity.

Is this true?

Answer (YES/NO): NO